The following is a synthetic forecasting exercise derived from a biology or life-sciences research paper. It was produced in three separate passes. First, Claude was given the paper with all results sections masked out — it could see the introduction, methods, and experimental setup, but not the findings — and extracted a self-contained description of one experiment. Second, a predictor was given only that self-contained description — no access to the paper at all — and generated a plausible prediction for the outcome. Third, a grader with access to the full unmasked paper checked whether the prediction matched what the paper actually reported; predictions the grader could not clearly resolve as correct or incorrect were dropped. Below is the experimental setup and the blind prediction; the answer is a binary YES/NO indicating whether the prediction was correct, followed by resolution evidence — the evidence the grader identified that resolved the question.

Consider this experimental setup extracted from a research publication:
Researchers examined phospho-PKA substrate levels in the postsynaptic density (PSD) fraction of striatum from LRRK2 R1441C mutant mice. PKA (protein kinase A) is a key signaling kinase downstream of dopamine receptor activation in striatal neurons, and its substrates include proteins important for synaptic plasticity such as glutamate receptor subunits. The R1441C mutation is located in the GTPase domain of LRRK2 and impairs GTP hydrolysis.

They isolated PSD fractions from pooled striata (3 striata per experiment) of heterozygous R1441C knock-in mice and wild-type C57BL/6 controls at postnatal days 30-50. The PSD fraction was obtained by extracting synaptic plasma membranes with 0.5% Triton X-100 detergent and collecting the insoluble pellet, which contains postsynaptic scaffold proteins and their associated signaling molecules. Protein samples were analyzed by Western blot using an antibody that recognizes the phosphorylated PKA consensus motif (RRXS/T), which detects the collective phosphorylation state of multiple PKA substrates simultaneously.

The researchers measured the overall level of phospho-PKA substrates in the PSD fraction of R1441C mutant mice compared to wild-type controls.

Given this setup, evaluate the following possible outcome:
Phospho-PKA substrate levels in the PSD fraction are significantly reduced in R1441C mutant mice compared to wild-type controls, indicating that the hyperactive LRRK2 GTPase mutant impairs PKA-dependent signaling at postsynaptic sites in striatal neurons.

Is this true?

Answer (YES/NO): NO